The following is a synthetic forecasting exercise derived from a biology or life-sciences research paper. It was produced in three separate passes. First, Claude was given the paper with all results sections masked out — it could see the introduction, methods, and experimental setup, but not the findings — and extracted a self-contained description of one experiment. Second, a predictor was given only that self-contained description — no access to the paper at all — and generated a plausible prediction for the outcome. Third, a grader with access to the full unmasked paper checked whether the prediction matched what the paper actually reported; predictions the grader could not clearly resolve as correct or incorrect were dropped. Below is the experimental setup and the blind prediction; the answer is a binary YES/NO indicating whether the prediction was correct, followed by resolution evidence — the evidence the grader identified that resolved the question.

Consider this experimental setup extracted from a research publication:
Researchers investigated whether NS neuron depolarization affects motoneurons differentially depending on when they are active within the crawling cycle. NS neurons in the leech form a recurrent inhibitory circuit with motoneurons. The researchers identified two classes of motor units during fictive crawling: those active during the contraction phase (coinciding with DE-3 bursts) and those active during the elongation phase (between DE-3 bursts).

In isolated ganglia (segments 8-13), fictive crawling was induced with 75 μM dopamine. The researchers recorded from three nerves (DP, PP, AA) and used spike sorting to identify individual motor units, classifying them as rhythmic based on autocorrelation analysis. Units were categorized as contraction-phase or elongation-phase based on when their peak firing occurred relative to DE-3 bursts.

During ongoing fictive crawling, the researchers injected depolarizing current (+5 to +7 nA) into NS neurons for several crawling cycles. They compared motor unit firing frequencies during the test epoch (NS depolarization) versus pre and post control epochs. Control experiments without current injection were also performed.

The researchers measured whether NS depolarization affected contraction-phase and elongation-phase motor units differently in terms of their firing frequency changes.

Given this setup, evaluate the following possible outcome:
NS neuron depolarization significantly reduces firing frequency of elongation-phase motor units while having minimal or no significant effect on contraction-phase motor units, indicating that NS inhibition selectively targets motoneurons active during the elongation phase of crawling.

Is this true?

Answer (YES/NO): NO